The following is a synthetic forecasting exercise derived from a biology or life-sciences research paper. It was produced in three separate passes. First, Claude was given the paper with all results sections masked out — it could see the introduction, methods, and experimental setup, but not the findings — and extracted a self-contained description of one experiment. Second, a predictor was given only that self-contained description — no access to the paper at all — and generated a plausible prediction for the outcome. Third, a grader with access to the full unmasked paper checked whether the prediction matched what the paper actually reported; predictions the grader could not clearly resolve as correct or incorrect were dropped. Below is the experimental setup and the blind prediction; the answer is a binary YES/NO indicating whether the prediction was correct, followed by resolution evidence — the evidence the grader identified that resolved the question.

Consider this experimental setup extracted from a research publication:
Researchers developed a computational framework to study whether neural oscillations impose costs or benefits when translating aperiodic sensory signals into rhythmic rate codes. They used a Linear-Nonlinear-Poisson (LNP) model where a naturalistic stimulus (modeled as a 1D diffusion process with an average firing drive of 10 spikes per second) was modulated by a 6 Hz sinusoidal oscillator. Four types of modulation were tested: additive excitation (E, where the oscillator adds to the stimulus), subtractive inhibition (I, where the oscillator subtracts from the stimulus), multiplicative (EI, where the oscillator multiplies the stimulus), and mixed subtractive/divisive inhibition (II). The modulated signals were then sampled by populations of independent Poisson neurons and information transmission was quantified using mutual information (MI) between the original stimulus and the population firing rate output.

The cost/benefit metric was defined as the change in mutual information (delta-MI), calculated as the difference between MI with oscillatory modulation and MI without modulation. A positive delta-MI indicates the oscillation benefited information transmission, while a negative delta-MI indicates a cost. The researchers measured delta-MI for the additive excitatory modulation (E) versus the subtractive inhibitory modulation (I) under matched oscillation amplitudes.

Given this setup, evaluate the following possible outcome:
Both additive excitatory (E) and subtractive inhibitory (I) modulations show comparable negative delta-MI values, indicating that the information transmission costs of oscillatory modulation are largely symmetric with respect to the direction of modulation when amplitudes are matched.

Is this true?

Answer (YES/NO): NO